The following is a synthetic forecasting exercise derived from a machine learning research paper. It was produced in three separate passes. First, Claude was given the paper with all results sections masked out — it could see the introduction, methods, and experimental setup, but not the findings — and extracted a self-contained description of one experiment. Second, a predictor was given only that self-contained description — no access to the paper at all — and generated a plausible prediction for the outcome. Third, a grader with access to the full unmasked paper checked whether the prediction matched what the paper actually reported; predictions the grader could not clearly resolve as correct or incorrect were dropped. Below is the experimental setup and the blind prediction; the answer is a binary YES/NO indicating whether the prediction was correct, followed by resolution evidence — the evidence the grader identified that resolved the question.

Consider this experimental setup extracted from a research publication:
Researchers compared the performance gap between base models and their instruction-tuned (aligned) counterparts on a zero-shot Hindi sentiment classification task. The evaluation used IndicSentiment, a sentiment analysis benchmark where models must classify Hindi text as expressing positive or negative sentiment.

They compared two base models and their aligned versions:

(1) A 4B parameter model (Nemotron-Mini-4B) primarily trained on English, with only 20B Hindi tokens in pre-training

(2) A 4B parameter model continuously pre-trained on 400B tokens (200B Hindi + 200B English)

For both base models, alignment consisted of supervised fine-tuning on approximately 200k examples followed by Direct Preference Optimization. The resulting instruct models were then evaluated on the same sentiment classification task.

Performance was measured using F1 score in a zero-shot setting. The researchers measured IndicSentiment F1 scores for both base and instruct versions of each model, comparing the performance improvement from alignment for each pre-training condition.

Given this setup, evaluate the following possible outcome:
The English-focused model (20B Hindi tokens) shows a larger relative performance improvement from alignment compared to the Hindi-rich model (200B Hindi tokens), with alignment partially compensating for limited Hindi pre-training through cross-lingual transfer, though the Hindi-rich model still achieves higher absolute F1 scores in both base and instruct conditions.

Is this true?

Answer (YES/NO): YES